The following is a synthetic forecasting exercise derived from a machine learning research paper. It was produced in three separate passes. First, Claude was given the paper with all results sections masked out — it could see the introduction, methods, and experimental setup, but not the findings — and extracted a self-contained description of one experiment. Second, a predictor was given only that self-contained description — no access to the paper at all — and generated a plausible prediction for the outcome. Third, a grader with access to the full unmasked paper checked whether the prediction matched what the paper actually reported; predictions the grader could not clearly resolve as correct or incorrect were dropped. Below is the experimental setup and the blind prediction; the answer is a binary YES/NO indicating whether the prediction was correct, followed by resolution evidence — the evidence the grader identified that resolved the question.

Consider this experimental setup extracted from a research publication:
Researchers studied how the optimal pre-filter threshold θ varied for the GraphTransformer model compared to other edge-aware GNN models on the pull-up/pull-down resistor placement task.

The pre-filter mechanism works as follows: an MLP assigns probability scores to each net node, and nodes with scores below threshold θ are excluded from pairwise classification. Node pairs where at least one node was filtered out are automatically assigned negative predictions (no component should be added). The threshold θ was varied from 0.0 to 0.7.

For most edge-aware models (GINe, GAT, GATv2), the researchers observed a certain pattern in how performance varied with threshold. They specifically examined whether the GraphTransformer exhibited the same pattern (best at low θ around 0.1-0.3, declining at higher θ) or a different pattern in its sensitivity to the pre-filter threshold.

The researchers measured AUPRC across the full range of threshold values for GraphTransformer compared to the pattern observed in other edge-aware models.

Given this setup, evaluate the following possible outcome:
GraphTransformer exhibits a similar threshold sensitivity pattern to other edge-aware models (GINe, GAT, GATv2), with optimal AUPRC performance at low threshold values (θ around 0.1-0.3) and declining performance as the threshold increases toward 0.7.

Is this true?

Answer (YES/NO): NO